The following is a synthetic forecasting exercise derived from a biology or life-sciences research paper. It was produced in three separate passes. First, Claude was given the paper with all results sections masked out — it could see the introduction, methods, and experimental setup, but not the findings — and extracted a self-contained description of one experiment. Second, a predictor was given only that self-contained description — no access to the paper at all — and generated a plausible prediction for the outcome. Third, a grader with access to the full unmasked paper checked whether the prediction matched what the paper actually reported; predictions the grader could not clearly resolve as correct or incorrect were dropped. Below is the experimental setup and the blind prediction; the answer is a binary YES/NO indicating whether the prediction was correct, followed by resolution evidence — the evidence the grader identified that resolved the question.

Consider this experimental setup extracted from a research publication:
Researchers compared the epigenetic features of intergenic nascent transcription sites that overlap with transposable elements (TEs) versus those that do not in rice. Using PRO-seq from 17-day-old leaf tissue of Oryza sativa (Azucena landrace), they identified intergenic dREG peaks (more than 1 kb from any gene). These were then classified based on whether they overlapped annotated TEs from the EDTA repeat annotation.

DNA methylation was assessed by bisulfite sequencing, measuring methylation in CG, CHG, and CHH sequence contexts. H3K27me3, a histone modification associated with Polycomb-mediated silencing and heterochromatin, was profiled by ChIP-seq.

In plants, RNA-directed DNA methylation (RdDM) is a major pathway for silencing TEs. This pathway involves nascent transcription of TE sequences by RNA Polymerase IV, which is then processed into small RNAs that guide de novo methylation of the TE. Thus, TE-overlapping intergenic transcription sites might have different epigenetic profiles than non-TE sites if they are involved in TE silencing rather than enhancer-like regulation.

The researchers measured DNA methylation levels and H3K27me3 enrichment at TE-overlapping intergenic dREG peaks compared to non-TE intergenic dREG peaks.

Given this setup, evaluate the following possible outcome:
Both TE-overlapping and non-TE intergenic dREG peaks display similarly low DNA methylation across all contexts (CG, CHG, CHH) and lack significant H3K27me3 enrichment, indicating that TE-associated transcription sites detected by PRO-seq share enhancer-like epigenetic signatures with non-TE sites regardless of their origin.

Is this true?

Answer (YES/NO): NO